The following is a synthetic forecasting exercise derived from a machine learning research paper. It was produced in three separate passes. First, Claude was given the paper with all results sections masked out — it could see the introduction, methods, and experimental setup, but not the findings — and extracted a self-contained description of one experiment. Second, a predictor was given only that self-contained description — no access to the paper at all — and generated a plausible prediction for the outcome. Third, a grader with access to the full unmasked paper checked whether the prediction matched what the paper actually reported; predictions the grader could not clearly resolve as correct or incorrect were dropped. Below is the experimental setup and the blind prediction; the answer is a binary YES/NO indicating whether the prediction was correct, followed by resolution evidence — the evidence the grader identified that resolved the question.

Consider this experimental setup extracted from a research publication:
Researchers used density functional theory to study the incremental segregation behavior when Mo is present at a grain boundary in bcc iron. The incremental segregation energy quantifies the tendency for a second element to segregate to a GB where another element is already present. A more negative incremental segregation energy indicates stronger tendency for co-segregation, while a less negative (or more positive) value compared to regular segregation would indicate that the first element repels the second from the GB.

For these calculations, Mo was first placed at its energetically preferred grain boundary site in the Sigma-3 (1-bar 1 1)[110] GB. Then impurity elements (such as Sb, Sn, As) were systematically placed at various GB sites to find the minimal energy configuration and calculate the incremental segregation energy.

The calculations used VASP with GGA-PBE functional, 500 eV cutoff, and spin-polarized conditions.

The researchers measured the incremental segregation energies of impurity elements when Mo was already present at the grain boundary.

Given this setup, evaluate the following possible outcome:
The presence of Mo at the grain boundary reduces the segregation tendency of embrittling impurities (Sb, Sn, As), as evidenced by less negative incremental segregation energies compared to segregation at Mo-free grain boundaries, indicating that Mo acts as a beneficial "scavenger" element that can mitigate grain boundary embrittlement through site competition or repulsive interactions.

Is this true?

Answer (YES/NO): NO